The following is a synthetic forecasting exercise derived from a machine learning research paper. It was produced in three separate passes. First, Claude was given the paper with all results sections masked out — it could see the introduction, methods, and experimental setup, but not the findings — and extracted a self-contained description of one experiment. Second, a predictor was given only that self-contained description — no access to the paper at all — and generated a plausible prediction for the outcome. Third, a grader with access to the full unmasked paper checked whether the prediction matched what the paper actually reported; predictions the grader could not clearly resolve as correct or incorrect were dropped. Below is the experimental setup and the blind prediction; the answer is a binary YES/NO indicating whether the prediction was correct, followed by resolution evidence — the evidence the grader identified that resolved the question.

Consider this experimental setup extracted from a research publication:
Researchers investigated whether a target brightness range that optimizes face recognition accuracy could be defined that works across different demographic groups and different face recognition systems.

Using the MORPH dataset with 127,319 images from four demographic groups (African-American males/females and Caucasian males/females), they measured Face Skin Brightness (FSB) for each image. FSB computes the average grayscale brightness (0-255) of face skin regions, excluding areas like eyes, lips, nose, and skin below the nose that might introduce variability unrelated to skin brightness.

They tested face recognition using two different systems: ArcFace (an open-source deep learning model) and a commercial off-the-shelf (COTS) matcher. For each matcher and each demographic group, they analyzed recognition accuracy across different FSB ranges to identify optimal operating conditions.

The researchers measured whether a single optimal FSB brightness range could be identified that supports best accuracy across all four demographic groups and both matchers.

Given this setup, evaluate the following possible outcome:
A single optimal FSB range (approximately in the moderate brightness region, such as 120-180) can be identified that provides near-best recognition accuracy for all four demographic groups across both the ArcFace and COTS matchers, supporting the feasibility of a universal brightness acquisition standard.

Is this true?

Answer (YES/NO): NO